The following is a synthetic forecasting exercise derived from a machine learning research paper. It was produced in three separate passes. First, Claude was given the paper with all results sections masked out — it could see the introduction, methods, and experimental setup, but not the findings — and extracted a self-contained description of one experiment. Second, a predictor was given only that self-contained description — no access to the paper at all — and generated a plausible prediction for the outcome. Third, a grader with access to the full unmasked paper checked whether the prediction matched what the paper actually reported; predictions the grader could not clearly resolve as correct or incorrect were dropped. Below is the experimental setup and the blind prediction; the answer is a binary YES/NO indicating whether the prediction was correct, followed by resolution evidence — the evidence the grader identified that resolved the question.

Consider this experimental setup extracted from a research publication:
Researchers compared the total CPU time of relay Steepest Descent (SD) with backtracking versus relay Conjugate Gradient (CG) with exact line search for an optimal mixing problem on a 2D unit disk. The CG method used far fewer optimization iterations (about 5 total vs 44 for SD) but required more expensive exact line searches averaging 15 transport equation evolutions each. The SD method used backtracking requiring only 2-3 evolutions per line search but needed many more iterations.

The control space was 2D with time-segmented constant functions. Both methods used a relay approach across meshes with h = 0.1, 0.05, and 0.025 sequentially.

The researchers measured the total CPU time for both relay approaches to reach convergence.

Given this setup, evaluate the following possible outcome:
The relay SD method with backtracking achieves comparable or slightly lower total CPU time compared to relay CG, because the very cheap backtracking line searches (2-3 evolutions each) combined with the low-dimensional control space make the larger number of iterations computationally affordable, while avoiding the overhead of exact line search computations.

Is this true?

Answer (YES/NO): YES